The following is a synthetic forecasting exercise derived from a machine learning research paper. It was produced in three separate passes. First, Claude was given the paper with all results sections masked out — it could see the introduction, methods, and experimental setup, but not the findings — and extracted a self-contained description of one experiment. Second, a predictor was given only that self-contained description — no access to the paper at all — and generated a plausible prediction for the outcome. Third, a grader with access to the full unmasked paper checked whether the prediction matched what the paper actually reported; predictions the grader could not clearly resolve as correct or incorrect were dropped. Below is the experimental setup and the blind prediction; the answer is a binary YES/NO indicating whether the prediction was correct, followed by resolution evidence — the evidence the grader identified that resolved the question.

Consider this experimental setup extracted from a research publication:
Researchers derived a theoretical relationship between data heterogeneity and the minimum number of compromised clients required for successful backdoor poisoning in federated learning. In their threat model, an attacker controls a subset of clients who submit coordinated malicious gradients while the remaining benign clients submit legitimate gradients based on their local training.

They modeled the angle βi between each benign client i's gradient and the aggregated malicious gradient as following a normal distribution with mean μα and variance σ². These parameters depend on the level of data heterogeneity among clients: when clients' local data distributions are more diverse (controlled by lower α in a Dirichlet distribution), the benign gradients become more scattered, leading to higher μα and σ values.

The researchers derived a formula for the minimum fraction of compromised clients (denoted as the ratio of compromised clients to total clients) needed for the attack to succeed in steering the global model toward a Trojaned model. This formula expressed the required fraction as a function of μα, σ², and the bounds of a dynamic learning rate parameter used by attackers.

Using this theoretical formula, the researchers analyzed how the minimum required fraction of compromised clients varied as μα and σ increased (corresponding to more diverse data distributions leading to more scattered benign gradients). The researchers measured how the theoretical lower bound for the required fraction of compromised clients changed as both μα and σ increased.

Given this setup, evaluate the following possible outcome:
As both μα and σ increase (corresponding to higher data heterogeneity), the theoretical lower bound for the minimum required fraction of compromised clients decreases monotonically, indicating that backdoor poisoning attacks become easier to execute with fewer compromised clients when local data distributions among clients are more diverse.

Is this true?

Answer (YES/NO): YES